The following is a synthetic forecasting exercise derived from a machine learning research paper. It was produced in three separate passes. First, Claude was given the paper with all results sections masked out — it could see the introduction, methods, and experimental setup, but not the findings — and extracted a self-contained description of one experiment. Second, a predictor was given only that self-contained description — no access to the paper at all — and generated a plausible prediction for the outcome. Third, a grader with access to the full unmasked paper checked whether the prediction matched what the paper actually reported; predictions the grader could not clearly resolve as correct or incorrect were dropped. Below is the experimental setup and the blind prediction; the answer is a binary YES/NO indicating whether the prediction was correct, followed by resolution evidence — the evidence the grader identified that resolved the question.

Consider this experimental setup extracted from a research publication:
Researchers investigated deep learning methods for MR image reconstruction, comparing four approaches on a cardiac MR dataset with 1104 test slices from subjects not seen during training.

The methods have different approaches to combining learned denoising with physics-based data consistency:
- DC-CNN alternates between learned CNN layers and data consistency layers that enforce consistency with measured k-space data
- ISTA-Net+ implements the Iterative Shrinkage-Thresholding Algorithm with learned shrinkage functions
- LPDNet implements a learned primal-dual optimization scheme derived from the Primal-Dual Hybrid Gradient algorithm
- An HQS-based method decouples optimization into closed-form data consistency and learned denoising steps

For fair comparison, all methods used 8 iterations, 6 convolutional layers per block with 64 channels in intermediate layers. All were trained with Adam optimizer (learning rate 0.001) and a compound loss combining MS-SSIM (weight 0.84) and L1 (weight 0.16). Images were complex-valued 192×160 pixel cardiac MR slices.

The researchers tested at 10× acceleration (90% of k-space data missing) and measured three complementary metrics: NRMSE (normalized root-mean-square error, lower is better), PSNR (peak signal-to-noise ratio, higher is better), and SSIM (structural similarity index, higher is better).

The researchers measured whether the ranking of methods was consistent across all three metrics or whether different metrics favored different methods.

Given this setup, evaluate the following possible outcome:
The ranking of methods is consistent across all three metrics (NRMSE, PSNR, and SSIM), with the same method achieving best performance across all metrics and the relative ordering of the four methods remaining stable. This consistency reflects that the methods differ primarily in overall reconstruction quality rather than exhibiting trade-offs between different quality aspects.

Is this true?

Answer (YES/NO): YES